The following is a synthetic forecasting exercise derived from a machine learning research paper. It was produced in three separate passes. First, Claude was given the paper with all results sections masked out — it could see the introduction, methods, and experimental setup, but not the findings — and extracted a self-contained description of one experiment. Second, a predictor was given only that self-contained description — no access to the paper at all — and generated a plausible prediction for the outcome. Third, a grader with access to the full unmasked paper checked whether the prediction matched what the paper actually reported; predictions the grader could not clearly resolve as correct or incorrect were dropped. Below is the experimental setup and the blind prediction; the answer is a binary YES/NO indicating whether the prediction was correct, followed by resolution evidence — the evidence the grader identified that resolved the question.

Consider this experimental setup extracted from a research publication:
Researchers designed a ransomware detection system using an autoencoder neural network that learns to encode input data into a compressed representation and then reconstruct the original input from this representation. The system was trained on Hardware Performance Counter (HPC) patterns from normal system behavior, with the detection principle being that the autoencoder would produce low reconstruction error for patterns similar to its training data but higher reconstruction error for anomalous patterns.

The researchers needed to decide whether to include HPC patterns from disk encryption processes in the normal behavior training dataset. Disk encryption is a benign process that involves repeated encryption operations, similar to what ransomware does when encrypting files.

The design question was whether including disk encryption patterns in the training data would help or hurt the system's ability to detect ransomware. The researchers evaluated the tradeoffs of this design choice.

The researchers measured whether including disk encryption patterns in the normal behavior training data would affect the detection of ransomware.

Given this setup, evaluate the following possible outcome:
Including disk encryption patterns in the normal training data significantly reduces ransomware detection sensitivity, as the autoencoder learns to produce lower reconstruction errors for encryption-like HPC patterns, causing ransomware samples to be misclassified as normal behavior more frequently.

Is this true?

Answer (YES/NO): YES